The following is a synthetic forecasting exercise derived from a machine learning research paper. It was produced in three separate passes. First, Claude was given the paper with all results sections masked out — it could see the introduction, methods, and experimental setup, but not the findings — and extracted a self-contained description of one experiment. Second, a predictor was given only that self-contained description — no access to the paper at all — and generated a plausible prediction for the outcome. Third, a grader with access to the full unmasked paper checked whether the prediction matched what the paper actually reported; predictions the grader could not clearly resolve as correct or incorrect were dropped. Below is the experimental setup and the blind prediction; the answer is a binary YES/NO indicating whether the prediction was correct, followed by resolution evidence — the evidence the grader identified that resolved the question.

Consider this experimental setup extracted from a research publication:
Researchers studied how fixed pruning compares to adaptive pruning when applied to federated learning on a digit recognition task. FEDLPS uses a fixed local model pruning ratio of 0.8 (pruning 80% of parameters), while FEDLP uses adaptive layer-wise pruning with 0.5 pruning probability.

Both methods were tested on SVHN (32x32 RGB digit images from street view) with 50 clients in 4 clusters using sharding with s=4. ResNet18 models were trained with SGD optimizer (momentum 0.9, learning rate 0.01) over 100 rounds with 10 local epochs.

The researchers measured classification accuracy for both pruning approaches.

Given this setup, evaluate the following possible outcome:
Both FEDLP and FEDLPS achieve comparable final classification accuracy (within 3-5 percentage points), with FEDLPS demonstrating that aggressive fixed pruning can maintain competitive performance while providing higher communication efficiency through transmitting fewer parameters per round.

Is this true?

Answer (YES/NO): YES